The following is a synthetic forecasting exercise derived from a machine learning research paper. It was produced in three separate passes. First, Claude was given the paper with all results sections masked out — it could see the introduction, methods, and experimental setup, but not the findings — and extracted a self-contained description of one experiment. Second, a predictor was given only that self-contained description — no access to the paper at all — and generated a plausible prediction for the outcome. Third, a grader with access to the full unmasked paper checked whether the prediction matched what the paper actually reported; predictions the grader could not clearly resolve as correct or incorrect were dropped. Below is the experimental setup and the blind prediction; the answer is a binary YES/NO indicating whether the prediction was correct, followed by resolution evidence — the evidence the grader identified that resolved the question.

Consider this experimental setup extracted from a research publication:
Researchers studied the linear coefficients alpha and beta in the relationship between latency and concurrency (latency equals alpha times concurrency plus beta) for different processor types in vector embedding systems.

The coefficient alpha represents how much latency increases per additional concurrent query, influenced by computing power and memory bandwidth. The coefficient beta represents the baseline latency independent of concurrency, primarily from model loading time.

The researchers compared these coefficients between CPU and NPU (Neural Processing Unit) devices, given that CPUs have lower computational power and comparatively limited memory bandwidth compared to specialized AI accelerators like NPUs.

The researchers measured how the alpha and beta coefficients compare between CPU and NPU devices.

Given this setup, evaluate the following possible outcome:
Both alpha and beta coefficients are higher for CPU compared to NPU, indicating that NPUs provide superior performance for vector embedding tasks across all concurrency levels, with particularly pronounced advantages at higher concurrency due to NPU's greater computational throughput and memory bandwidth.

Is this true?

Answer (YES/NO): YES